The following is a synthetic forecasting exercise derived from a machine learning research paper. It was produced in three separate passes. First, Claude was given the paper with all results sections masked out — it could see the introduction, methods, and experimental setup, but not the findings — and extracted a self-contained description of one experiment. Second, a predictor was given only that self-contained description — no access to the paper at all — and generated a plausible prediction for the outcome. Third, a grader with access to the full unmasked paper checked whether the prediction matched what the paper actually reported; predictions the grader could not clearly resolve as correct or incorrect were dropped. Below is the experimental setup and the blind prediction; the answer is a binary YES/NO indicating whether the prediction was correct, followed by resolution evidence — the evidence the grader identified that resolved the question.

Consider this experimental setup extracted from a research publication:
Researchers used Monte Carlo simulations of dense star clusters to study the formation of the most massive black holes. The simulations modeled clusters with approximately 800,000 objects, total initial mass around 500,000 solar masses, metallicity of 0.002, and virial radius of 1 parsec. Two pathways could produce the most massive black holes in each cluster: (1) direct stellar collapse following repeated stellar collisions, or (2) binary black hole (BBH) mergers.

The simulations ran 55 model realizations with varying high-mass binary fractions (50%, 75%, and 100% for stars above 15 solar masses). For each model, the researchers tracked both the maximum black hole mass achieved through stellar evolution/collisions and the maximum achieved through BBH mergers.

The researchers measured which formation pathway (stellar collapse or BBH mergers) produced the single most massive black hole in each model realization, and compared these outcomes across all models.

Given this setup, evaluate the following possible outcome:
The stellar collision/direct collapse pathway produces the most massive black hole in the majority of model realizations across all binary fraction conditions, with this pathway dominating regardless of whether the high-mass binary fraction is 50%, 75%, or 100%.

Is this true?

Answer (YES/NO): NO